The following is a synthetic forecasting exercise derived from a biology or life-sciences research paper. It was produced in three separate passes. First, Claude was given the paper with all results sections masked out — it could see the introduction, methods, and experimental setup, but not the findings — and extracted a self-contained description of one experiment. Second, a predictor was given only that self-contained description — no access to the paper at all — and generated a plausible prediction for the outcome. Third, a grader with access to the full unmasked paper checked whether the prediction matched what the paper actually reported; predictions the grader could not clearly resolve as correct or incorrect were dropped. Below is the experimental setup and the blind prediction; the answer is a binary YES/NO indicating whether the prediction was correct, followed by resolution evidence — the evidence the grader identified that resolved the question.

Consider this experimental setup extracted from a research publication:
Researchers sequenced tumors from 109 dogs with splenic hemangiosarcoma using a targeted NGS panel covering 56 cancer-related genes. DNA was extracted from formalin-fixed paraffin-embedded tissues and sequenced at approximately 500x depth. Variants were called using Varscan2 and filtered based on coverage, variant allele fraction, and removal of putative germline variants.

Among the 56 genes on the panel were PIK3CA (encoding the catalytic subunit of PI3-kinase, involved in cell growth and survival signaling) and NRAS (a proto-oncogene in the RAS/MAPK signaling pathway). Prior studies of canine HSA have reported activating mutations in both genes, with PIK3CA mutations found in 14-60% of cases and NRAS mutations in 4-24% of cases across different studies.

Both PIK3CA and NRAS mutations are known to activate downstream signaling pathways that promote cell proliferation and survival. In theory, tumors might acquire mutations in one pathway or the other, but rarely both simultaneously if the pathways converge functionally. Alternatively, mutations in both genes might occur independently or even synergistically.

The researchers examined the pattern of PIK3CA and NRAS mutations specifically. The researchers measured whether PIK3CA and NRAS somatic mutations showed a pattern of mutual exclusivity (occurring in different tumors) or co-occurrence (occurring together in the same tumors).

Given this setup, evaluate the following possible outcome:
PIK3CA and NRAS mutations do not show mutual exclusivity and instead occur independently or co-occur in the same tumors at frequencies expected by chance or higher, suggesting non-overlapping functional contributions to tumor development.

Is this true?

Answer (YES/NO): NO